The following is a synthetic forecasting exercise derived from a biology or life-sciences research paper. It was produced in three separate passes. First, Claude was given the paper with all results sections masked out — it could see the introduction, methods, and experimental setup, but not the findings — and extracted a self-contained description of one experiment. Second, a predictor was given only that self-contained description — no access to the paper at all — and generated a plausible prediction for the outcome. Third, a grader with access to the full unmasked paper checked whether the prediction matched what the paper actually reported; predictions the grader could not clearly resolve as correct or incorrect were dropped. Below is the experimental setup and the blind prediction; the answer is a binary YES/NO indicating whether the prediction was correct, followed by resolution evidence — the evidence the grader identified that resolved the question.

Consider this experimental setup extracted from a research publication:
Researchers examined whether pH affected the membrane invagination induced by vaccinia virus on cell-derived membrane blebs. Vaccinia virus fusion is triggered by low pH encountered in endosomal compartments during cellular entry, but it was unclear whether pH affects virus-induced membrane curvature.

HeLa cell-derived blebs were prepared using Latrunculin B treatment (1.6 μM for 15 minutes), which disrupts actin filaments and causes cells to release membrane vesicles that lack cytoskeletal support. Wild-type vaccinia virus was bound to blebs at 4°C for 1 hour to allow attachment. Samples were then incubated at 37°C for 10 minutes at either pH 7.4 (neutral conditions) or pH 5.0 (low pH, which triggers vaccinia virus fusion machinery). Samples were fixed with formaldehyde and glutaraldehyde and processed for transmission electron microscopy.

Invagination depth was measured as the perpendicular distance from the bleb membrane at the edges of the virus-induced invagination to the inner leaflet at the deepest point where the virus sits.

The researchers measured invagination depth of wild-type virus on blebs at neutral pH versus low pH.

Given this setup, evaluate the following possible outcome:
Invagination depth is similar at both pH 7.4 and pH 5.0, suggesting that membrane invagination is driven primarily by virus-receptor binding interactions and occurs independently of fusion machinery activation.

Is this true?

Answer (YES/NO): NO